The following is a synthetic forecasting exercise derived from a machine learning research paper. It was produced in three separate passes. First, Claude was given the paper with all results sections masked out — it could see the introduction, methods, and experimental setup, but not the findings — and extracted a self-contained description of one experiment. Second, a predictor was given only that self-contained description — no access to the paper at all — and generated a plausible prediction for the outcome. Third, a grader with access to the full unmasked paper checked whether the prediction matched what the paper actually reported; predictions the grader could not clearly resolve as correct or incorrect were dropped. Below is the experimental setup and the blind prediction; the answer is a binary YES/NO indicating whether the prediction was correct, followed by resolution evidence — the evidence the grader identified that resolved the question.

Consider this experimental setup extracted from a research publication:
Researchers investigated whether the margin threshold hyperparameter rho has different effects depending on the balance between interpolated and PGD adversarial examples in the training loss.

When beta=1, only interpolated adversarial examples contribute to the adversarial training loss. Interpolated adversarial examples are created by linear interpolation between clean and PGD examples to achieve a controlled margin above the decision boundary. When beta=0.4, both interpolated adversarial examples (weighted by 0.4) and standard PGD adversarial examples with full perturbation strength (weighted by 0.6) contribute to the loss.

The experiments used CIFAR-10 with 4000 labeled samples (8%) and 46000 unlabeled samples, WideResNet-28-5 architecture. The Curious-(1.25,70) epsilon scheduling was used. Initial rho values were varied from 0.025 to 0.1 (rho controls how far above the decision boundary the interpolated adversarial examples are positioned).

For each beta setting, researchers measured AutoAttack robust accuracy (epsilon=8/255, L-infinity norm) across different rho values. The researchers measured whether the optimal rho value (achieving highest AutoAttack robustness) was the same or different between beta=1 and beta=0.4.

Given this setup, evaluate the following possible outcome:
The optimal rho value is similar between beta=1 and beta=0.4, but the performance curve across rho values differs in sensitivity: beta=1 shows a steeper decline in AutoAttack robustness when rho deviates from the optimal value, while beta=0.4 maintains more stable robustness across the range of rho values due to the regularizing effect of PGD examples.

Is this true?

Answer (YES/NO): NO